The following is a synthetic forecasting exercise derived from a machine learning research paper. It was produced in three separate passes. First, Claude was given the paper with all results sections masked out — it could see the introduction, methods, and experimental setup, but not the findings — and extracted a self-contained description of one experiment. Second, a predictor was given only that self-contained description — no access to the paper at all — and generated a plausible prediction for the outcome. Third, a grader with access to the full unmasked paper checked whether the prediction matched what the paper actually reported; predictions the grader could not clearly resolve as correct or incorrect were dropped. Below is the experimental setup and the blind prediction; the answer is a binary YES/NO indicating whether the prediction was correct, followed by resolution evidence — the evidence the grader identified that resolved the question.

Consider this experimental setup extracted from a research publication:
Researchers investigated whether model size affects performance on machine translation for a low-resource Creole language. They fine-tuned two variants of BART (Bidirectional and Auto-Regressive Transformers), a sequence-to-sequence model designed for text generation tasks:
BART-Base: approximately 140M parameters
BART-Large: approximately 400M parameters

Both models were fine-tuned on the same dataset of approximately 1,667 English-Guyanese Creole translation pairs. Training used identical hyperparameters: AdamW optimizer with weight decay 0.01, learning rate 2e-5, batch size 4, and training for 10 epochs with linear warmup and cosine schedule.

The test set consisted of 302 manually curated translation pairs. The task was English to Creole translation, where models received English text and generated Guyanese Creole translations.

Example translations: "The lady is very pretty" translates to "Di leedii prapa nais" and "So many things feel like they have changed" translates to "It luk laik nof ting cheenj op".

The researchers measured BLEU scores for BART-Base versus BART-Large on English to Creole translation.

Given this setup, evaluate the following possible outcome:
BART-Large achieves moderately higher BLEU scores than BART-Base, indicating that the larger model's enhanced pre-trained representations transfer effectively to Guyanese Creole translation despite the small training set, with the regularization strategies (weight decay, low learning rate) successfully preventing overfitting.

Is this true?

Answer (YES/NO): YES